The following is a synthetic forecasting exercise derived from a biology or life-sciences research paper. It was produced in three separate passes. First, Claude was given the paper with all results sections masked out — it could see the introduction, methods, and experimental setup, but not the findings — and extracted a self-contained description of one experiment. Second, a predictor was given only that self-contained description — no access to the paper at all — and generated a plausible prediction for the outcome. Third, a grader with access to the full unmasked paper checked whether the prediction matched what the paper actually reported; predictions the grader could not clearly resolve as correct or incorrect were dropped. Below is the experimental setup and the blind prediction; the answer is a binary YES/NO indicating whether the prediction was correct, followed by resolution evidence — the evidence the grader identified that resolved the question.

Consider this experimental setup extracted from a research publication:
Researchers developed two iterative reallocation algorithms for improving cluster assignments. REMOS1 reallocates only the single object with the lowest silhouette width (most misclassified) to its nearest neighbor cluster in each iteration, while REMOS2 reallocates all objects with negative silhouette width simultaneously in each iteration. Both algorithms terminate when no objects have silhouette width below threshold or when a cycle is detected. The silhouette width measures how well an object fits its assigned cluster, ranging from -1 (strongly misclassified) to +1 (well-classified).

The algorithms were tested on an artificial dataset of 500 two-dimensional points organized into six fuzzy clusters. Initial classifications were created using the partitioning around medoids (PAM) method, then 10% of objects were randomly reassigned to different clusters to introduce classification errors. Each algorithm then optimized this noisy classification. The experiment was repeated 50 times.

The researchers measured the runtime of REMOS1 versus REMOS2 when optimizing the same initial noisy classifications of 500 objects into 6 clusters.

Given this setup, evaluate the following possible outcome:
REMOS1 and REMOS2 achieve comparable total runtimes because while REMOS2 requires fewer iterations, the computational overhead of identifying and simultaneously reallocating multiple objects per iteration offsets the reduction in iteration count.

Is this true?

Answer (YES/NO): NO